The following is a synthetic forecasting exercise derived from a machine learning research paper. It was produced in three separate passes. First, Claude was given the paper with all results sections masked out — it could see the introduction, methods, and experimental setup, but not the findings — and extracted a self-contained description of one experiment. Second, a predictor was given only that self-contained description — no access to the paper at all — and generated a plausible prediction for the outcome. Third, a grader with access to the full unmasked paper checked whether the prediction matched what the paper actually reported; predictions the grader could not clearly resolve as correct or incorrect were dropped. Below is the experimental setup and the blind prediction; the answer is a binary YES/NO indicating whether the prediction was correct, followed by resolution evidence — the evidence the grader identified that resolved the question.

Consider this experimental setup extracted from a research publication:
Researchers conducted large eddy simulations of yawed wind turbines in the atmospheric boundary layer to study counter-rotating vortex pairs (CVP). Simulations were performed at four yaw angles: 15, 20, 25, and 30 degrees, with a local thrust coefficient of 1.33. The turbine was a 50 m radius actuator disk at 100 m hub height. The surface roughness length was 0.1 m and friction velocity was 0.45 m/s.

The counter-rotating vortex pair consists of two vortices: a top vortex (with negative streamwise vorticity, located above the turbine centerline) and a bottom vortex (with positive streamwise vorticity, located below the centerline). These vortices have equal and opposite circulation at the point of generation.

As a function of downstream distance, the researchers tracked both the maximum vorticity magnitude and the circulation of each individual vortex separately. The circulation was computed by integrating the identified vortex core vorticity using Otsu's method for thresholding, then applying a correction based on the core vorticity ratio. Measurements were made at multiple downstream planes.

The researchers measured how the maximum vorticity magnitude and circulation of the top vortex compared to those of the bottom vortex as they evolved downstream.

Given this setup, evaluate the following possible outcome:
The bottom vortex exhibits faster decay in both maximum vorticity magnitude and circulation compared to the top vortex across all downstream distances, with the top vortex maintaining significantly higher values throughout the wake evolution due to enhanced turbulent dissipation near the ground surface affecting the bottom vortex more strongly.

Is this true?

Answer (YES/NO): NO